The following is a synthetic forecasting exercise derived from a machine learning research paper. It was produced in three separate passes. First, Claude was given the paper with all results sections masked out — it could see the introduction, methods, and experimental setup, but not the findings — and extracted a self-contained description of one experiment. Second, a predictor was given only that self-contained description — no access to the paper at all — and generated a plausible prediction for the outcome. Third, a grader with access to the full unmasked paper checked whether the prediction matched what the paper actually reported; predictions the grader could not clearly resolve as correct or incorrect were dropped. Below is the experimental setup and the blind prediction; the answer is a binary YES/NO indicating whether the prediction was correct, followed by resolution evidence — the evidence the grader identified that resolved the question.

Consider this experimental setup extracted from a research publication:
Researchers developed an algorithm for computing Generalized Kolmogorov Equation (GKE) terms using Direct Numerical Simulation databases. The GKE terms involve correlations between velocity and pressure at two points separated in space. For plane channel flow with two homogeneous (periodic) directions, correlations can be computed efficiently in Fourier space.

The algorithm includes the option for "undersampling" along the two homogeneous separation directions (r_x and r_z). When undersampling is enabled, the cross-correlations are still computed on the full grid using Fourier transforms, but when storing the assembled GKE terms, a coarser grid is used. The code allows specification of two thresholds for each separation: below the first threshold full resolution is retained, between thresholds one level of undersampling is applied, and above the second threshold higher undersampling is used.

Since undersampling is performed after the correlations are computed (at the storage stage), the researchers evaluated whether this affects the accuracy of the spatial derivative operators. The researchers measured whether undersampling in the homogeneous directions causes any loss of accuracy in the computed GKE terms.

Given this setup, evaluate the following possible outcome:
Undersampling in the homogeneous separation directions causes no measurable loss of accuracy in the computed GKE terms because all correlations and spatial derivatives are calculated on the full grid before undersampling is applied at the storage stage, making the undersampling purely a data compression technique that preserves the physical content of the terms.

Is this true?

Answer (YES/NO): YES